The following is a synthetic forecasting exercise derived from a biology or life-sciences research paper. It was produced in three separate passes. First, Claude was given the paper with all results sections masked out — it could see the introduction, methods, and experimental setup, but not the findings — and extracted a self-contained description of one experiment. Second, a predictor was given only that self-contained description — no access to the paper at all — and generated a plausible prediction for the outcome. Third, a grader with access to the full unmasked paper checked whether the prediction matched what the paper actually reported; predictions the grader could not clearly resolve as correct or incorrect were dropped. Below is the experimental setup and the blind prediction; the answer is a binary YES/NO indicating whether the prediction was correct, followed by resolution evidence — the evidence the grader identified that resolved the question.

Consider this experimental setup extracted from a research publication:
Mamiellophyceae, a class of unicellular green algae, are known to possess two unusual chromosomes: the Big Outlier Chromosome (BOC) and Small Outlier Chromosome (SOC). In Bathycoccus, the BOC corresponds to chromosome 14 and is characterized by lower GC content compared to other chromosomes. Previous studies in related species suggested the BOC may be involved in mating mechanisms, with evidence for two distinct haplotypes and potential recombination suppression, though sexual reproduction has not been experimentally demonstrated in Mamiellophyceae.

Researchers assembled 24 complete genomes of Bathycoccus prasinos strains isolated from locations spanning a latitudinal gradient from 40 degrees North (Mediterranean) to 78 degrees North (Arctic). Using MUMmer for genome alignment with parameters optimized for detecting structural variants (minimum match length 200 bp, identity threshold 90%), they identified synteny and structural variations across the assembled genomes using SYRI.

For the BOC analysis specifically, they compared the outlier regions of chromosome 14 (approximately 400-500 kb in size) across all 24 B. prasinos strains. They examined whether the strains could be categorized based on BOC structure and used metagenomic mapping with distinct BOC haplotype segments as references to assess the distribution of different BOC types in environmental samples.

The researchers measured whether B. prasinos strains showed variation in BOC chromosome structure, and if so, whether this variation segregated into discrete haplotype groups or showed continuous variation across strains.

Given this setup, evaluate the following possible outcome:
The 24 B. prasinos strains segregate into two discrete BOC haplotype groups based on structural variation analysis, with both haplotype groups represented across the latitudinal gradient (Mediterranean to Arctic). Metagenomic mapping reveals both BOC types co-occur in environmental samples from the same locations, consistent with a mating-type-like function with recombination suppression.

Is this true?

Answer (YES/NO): YES